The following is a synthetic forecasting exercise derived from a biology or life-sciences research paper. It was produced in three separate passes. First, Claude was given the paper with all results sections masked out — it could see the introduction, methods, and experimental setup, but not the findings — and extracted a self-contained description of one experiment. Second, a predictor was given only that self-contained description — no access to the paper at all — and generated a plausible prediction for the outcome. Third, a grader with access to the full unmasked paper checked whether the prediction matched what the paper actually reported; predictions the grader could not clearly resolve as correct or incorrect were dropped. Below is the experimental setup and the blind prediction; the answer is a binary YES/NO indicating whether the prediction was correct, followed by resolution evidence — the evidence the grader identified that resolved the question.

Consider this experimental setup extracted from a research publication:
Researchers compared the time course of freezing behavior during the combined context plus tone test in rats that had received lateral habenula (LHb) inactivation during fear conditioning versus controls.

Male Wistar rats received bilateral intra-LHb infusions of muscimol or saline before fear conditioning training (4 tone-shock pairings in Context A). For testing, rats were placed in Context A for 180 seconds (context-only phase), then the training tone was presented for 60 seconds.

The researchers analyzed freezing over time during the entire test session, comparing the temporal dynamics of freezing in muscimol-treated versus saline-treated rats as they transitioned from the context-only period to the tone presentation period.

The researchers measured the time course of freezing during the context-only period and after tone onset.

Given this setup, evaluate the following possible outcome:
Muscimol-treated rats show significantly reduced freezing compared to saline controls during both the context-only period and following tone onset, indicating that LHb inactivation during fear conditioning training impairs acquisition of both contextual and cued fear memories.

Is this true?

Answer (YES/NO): NO